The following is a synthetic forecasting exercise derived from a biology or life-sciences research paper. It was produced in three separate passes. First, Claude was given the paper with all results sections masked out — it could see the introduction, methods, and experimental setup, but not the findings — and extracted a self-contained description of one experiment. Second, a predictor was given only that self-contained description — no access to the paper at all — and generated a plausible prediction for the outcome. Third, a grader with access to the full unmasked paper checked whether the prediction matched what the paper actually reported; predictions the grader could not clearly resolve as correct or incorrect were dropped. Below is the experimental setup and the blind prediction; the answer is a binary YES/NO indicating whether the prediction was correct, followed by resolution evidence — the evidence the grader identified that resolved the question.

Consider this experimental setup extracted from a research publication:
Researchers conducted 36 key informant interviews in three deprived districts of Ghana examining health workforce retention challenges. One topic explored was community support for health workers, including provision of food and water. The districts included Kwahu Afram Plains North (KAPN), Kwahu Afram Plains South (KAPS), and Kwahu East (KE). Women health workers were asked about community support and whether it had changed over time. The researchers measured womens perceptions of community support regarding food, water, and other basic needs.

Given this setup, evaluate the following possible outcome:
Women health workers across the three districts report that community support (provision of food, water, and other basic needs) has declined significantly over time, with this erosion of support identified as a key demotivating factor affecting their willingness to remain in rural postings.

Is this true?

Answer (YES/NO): NO